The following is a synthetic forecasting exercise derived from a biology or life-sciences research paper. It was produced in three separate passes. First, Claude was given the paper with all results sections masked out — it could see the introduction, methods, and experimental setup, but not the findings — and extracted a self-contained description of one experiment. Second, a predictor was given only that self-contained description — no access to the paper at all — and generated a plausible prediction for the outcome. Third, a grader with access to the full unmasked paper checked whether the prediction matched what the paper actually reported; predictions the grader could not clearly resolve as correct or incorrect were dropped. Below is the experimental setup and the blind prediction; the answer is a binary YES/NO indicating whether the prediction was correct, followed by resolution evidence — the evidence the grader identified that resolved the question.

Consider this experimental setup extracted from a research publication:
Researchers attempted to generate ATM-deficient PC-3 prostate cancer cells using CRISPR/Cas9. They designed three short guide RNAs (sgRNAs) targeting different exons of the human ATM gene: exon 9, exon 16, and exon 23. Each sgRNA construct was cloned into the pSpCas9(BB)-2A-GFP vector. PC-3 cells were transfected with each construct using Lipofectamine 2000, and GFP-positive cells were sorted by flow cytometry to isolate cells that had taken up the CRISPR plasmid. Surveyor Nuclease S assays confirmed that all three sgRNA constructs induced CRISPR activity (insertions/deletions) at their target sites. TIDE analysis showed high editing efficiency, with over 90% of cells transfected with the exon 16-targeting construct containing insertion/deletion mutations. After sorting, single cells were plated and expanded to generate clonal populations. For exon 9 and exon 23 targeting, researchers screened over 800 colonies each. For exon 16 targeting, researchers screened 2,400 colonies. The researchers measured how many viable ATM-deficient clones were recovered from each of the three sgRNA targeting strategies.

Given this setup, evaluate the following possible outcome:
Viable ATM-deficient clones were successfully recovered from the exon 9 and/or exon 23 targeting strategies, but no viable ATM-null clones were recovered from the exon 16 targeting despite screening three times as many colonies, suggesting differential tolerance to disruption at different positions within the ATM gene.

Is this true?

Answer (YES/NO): NO